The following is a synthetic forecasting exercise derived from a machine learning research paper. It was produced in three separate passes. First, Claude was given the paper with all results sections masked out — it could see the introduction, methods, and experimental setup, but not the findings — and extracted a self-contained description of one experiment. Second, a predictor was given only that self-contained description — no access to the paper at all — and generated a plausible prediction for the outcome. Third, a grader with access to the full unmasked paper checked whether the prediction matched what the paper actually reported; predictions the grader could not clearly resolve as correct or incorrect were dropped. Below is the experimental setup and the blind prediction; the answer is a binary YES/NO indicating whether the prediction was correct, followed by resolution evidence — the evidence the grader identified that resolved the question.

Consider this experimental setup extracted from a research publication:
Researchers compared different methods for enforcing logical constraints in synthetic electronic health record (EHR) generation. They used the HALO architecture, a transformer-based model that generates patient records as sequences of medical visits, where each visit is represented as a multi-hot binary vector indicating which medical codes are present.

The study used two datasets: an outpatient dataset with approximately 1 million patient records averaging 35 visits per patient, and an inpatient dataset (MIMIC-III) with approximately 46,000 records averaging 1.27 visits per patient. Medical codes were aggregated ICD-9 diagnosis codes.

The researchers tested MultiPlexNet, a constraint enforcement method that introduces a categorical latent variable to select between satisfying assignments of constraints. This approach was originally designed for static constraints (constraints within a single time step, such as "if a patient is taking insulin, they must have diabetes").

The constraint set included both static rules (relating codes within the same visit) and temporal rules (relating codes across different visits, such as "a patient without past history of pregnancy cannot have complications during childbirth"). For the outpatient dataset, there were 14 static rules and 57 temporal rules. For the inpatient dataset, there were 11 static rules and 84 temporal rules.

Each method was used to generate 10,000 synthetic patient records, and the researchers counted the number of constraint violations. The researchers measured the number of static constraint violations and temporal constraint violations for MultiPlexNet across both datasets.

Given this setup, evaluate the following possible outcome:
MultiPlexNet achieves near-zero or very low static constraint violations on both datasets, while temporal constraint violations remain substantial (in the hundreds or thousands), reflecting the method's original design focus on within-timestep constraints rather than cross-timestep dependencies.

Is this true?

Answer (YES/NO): YES